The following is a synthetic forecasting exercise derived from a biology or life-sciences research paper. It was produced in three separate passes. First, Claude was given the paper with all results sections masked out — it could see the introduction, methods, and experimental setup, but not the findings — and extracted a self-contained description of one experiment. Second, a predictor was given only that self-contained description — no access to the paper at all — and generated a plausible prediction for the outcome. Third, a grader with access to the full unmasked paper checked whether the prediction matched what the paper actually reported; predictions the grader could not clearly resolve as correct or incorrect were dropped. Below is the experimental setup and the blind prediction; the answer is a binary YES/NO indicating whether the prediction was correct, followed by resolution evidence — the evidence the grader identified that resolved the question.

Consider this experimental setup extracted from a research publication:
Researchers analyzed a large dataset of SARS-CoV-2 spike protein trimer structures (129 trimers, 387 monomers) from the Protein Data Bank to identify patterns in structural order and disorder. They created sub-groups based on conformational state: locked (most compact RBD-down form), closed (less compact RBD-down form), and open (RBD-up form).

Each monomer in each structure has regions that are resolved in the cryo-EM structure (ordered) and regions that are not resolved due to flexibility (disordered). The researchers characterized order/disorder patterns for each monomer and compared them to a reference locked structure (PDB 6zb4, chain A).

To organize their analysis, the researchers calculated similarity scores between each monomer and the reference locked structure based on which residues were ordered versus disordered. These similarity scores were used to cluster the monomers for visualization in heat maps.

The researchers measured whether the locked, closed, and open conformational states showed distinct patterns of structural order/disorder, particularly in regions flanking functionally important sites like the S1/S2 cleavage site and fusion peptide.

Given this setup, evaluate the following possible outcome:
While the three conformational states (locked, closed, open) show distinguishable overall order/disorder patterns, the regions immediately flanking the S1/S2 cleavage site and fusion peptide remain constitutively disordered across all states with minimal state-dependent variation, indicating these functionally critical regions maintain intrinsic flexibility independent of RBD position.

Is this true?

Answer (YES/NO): NO